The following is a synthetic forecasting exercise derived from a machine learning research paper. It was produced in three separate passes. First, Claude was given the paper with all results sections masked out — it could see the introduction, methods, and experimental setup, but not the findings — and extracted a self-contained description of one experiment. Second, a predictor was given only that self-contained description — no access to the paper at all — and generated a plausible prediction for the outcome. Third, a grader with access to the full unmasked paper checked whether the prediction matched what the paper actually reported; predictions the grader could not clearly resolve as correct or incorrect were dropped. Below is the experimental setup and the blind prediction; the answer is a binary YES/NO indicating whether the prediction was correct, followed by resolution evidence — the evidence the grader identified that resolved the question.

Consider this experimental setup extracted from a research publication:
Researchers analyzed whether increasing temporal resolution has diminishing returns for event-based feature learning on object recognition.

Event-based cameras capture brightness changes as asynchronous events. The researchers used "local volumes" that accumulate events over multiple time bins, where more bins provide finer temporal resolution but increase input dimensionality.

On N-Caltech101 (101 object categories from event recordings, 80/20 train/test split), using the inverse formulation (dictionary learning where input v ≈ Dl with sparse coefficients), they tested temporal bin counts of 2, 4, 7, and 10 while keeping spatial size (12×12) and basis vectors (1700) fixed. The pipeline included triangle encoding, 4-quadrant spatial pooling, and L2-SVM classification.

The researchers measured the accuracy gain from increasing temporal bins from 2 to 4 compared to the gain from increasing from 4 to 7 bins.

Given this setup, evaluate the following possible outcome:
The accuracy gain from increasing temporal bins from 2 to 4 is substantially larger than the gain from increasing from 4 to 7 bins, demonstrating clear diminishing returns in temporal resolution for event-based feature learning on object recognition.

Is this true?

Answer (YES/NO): YES